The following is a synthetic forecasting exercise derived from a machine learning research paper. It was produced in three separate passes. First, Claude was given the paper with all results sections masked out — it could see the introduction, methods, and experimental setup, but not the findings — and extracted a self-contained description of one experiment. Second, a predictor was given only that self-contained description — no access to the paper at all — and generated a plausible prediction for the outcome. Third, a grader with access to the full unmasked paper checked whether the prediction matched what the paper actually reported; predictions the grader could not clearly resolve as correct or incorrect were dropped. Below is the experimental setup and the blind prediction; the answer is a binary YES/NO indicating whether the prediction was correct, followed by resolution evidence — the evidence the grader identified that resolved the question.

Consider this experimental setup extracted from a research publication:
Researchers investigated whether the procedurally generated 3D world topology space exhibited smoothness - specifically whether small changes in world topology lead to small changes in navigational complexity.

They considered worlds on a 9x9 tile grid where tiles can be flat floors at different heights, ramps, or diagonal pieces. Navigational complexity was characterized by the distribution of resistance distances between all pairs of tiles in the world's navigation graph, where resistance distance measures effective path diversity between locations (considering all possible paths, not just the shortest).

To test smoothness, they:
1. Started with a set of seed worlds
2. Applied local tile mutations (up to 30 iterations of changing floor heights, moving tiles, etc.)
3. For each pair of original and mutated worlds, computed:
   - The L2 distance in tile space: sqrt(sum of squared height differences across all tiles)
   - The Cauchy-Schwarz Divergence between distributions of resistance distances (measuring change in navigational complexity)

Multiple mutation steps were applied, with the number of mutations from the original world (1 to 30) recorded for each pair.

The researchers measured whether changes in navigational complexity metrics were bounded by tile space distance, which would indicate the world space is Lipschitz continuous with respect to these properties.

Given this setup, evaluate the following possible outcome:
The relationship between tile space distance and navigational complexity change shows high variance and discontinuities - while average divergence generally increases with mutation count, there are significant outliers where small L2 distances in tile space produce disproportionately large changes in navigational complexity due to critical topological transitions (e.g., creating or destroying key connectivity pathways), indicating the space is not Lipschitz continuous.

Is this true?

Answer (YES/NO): NO